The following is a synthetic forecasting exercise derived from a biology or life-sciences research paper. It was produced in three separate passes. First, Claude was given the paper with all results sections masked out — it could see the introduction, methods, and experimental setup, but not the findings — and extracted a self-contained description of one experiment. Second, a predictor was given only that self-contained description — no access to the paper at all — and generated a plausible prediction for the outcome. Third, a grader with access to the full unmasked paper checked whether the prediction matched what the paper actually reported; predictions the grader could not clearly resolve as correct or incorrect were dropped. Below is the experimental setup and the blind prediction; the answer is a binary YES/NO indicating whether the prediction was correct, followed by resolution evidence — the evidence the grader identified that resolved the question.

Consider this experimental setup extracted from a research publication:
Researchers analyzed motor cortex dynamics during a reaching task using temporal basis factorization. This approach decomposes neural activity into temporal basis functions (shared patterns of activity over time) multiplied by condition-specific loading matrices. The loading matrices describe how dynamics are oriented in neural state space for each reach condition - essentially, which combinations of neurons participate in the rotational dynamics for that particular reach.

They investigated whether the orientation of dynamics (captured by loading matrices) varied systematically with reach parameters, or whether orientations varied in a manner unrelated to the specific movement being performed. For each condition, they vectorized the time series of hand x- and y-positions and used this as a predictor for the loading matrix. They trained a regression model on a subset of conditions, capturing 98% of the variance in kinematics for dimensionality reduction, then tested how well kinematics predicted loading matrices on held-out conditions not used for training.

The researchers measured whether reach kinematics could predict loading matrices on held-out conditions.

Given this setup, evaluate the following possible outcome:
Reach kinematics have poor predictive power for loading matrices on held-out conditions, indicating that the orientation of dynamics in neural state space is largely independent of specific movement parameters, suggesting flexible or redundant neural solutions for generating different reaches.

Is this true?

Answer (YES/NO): NO